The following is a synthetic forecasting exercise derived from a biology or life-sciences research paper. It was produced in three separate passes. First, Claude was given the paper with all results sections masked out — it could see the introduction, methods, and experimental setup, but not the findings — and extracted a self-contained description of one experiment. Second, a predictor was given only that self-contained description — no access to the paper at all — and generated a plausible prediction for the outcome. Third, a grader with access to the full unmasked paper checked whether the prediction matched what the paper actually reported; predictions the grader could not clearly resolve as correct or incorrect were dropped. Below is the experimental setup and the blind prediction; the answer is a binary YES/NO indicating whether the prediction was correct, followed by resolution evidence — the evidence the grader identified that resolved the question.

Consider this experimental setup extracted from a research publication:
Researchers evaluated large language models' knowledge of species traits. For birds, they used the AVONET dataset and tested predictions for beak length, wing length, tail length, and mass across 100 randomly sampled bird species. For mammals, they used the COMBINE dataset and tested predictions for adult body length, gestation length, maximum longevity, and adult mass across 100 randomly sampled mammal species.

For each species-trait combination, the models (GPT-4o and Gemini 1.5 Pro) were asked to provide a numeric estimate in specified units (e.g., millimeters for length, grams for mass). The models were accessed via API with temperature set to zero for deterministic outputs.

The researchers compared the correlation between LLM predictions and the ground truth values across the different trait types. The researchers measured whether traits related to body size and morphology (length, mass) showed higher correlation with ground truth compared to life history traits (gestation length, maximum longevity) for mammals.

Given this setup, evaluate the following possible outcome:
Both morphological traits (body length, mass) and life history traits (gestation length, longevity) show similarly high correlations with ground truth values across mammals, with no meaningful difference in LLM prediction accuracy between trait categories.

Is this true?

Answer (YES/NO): NO